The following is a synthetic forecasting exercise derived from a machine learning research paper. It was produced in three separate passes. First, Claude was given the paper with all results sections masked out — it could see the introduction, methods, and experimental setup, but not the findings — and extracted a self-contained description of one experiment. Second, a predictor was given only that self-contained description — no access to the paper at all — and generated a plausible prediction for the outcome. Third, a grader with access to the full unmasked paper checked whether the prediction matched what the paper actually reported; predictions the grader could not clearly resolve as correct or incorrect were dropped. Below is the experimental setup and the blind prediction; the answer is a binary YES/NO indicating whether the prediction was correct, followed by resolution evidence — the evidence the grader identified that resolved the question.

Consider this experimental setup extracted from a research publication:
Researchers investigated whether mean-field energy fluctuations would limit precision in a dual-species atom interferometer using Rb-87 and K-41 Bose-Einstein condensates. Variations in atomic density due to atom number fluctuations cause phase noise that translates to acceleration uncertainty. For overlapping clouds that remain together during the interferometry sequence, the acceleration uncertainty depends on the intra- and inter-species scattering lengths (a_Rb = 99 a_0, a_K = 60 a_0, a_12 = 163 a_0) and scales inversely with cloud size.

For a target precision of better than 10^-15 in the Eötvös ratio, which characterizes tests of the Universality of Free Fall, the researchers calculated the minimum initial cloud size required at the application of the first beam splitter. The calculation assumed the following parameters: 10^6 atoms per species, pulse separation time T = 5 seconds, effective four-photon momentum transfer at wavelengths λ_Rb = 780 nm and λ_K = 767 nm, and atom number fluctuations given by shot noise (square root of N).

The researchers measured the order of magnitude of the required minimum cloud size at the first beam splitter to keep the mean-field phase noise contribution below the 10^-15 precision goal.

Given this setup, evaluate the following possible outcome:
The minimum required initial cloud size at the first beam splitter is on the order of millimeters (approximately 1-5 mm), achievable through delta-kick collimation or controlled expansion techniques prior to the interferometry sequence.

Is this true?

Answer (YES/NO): YES